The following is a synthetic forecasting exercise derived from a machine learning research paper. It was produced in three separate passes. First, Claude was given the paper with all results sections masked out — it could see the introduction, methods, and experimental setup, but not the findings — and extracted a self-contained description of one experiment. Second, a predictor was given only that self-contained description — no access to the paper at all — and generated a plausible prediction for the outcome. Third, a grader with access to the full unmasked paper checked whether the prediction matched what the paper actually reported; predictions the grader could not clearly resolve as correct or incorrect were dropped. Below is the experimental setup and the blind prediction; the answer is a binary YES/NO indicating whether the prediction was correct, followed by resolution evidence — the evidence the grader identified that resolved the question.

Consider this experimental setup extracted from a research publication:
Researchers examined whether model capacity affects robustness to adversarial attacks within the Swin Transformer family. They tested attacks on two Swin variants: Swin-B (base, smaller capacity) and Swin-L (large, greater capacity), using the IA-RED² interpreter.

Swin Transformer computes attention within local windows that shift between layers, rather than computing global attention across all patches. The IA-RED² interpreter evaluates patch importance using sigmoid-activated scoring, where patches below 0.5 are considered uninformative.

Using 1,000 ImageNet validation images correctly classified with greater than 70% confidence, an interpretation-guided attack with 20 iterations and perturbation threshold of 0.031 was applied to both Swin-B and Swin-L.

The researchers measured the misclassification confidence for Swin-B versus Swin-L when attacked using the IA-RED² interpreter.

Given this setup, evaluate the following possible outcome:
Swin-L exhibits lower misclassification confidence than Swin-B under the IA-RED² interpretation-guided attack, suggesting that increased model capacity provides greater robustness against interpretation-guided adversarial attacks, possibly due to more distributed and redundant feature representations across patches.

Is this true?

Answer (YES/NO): NO